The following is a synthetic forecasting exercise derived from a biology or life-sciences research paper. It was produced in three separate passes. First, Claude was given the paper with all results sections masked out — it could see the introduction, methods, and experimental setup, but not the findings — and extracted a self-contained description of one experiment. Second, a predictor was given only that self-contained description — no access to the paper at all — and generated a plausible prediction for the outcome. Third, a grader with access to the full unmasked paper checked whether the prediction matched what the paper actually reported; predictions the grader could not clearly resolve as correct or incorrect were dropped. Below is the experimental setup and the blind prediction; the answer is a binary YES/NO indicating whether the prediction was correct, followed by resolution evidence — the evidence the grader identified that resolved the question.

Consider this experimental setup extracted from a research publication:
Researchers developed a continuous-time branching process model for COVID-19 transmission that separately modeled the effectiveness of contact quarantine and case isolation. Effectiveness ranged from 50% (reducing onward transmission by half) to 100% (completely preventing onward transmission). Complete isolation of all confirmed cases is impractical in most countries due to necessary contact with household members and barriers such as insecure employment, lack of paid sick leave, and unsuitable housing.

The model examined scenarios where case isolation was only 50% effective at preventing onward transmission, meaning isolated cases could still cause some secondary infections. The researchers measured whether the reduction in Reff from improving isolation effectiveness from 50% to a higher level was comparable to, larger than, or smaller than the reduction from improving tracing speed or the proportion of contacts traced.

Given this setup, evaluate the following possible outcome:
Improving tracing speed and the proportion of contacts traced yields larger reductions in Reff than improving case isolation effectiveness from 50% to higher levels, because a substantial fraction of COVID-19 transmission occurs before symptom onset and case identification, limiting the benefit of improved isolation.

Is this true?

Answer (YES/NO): NO